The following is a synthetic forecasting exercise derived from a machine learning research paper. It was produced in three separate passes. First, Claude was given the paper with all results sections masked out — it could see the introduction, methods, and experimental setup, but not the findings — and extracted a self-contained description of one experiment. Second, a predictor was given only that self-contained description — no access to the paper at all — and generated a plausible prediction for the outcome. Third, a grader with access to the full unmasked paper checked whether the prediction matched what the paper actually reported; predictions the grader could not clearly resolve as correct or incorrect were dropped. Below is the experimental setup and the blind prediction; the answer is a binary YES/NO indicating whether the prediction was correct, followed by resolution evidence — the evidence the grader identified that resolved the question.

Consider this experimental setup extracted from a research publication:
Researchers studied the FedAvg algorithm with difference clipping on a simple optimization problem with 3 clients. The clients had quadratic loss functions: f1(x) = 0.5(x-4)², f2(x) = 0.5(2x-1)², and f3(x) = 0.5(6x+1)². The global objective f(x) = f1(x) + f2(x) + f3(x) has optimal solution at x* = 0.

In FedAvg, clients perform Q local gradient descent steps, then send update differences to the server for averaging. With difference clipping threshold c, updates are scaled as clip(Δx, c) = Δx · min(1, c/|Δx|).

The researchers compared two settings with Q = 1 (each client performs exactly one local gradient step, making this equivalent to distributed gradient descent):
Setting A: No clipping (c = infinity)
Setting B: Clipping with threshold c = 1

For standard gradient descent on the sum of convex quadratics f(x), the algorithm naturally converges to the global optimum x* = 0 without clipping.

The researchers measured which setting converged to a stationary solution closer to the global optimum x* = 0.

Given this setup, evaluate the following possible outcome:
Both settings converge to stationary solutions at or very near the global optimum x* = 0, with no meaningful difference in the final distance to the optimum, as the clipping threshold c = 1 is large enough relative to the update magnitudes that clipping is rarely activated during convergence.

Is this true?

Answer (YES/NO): NO